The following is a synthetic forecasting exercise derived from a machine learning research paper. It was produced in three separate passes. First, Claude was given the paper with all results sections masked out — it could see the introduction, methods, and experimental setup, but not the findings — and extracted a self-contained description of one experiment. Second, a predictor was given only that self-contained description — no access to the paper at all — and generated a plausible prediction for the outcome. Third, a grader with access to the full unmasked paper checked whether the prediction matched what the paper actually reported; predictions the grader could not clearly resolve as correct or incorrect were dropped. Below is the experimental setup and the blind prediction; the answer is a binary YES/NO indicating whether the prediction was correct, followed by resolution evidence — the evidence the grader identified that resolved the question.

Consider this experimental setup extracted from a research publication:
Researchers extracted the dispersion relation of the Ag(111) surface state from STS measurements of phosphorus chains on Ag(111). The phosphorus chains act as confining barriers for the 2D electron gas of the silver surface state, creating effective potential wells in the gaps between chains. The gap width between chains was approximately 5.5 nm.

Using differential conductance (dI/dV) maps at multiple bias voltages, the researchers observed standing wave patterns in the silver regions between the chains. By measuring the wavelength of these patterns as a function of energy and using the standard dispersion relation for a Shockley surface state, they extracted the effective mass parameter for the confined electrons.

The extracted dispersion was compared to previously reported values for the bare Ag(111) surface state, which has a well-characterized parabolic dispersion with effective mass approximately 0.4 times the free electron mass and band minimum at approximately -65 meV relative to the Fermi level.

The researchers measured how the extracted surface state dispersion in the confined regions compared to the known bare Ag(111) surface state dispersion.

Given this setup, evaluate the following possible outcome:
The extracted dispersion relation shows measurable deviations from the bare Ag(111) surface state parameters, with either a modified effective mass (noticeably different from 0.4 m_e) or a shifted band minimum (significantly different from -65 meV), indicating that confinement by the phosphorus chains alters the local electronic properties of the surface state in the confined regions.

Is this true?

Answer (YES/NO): YES